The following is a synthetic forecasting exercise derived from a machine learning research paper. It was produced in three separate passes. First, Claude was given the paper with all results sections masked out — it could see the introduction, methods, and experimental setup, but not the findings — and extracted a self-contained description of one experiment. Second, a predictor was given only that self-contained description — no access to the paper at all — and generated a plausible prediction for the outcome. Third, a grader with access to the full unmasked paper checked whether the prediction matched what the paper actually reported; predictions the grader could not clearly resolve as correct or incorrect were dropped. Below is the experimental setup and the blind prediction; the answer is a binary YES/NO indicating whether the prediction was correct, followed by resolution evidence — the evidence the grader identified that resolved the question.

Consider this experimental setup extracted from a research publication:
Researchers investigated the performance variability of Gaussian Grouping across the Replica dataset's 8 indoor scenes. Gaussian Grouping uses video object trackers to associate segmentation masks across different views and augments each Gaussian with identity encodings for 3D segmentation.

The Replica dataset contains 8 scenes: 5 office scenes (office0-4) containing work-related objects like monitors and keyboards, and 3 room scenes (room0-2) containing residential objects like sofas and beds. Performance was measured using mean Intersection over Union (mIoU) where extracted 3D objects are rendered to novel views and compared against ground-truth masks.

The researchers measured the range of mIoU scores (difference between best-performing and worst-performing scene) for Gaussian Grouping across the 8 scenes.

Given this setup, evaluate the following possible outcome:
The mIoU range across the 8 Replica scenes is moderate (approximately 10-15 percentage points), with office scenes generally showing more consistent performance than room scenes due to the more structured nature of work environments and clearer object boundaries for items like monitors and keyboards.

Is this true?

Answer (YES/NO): NO